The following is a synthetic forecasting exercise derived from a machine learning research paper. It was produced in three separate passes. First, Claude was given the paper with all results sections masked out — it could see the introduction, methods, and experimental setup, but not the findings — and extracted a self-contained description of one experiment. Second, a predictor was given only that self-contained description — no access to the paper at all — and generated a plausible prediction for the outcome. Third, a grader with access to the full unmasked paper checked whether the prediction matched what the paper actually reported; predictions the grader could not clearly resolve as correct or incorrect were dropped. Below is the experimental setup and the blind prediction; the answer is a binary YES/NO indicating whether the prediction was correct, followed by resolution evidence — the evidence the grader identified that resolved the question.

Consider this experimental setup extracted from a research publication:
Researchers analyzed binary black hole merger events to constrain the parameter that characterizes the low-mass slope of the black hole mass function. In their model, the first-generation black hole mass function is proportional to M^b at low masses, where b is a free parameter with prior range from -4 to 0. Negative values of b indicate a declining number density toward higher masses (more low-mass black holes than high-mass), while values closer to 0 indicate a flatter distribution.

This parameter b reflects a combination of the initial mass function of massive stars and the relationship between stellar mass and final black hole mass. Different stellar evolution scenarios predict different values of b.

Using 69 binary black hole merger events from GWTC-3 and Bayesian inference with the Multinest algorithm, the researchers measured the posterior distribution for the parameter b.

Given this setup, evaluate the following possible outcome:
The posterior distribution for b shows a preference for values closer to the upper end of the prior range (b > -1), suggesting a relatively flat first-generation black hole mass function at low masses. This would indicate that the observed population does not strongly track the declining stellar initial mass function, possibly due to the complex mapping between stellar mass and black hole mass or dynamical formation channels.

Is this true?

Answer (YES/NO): NO